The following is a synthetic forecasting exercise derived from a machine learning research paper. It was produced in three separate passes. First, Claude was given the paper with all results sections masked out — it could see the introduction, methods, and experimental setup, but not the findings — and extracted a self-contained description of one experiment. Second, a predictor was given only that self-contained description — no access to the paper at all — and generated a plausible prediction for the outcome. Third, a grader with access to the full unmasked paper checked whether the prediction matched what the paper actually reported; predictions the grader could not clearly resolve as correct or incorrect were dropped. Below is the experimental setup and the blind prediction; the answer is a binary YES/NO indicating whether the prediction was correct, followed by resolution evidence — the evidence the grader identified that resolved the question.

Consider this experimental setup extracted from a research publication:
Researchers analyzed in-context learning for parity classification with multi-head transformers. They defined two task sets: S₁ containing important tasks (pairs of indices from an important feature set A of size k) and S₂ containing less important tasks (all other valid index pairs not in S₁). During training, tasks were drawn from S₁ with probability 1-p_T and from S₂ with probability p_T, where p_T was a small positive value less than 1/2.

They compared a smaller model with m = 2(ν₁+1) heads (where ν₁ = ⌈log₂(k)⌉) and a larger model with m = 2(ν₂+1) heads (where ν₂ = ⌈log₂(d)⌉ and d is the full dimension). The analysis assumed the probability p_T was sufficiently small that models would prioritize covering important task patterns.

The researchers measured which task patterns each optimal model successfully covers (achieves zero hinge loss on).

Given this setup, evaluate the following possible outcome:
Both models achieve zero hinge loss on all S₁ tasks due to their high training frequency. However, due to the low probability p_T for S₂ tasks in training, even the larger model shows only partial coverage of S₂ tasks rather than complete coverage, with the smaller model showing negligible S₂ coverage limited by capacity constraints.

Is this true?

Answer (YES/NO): NO